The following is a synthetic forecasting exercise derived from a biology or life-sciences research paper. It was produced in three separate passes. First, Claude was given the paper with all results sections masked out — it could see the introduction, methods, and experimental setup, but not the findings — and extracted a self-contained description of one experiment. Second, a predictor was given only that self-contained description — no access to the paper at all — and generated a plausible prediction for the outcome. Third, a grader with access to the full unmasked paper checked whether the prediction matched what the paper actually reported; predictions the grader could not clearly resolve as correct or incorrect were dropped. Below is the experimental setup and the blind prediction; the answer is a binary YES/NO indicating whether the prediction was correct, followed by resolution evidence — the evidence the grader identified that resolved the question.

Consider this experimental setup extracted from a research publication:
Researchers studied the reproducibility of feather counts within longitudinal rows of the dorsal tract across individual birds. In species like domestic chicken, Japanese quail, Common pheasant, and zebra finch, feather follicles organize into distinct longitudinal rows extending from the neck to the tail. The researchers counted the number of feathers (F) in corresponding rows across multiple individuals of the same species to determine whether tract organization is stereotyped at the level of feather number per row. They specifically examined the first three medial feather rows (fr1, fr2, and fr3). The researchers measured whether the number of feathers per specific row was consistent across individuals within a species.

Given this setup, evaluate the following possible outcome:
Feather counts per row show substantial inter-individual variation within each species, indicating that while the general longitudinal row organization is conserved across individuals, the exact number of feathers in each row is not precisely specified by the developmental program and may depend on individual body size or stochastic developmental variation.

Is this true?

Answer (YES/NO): NO